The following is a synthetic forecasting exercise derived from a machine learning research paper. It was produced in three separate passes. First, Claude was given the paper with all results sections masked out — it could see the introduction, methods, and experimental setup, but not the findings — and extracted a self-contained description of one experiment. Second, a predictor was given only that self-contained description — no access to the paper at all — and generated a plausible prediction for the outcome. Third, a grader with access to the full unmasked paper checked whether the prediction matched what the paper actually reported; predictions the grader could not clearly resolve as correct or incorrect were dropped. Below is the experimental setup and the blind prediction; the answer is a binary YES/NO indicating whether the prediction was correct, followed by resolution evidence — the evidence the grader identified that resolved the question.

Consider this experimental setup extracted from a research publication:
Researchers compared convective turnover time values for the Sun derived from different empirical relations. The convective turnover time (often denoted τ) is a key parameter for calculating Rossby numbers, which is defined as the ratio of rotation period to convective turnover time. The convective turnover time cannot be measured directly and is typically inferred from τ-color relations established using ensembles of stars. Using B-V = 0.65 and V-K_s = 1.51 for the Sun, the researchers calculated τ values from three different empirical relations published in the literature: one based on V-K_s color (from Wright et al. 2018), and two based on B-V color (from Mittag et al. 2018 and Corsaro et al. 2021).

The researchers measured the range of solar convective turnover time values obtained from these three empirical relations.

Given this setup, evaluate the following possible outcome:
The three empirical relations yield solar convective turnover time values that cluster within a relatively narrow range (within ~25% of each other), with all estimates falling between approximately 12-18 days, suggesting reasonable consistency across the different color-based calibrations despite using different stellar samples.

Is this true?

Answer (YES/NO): NO